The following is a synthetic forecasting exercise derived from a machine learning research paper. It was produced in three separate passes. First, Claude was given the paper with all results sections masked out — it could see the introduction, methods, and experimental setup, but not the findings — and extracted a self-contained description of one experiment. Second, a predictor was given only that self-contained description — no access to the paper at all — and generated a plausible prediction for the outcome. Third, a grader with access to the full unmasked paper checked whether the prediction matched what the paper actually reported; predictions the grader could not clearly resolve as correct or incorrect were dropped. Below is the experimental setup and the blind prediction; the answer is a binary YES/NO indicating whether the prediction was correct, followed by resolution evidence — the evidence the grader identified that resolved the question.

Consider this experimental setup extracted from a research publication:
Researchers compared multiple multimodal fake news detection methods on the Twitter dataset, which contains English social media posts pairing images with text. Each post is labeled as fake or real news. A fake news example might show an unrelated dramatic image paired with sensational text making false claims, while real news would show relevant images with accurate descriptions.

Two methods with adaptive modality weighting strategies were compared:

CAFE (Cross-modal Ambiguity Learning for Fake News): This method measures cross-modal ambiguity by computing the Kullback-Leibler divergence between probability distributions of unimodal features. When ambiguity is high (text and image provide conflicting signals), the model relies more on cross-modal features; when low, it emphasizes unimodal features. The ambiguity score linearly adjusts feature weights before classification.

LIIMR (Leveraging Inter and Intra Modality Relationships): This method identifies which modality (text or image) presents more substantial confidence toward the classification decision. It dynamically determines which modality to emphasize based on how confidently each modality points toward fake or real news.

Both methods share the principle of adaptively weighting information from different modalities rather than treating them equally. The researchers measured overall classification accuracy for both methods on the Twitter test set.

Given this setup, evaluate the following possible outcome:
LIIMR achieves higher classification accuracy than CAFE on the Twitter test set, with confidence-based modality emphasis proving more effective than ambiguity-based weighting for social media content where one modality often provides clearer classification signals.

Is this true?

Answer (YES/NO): YES